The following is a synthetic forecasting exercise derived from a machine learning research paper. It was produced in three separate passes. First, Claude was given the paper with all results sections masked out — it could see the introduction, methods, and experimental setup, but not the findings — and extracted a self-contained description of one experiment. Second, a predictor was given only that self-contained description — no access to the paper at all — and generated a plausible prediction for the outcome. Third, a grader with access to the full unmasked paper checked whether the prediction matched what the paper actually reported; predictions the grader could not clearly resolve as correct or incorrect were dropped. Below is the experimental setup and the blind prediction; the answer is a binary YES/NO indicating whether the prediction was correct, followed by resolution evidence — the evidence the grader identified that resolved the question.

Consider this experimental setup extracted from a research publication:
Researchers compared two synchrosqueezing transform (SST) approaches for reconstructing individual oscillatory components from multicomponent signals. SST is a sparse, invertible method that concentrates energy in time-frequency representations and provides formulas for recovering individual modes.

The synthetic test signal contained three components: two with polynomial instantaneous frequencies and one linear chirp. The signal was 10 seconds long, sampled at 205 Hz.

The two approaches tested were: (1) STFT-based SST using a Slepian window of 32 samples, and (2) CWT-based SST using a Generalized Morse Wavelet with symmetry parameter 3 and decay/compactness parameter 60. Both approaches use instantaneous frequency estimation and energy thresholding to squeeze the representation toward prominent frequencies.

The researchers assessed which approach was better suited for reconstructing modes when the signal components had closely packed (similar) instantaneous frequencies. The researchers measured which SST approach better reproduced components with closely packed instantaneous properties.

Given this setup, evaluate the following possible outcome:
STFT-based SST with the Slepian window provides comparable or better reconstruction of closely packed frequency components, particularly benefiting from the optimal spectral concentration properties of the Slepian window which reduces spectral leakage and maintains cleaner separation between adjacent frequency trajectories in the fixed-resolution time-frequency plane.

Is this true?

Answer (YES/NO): YES